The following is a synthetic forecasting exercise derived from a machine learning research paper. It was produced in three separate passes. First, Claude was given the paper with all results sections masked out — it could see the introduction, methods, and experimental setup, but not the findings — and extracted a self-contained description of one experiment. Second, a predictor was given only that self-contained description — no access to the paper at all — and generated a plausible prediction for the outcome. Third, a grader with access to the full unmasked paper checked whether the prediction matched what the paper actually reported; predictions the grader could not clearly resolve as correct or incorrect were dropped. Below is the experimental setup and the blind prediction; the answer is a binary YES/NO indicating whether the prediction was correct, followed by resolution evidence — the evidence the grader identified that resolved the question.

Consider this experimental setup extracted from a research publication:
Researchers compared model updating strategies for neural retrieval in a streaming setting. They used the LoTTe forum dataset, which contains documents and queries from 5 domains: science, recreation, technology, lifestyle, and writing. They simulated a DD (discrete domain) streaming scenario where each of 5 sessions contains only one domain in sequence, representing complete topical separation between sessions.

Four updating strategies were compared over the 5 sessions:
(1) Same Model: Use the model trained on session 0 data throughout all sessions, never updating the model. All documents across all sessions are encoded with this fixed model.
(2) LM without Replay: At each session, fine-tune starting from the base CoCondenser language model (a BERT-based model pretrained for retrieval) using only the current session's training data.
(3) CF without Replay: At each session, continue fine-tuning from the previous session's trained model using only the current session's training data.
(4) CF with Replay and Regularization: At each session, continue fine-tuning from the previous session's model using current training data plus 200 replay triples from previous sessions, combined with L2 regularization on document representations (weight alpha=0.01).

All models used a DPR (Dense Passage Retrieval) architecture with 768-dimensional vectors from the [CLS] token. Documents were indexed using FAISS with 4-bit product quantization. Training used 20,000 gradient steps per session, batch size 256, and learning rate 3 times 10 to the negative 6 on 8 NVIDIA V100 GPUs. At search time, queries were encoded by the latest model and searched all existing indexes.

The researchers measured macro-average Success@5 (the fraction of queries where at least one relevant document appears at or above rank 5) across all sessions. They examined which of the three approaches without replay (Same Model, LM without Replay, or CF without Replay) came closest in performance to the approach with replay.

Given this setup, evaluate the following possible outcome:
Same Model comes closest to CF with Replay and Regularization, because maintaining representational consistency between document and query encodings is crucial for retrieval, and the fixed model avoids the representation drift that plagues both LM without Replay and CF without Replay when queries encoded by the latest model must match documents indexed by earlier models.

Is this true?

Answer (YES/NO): NO